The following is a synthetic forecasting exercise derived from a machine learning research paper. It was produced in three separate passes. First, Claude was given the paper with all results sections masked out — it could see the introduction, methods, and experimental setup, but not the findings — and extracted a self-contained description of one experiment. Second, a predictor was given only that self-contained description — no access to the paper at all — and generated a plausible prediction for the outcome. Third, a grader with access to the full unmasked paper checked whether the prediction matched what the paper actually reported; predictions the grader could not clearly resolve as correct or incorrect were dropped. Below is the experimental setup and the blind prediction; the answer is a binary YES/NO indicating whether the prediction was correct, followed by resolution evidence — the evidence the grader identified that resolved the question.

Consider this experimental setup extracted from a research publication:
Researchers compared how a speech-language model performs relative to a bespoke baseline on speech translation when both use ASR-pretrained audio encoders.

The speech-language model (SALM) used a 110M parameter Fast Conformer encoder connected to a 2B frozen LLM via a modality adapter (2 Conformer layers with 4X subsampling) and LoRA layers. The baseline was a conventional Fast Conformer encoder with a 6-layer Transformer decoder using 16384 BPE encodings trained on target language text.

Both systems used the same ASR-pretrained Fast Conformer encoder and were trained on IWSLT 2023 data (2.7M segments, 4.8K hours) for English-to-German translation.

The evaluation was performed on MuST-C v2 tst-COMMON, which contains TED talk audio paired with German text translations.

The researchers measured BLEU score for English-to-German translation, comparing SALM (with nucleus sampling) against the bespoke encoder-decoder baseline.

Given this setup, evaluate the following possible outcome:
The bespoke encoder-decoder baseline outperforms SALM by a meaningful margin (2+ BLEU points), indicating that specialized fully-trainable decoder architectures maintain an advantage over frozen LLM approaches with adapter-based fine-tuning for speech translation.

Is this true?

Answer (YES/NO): NO